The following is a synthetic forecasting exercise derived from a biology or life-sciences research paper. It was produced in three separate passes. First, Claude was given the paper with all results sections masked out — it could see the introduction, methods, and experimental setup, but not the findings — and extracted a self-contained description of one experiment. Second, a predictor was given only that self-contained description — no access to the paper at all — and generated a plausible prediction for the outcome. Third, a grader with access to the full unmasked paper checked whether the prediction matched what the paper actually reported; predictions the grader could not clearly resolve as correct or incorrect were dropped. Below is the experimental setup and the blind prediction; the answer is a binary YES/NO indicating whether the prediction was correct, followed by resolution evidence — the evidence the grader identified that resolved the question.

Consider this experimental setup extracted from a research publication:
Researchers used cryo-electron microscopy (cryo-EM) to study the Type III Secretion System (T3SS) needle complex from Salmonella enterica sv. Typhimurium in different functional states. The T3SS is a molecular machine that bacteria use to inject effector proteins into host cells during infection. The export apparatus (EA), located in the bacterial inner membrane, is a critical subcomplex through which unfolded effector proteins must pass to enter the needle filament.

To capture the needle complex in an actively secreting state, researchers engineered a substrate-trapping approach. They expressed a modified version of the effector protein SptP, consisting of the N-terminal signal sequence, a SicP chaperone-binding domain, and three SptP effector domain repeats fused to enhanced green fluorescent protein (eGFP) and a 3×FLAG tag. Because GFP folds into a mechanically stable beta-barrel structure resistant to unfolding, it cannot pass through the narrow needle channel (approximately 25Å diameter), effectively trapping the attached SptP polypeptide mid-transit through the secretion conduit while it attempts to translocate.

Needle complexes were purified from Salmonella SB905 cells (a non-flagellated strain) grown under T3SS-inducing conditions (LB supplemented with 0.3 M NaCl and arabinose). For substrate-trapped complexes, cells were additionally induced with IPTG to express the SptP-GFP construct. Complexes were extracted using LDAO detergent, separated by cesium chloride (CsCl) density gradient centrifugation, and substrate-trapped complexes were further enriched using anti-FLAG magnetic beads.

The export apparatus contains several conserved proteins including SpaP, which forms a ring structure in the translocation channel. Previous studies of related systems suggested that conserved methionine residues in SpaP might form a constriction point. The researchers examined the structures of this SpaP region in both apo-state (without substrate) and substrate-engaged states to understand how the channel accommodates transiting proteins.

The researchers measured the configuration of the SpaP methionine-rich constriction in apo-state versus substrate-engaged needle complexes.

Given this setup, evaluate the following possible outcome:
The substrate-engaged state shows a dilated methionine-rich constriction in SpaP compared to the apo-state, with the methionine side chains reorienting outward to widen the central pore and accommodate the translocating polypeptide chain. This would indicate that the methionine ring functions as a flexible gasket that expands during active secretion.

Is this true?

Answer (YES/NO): YES